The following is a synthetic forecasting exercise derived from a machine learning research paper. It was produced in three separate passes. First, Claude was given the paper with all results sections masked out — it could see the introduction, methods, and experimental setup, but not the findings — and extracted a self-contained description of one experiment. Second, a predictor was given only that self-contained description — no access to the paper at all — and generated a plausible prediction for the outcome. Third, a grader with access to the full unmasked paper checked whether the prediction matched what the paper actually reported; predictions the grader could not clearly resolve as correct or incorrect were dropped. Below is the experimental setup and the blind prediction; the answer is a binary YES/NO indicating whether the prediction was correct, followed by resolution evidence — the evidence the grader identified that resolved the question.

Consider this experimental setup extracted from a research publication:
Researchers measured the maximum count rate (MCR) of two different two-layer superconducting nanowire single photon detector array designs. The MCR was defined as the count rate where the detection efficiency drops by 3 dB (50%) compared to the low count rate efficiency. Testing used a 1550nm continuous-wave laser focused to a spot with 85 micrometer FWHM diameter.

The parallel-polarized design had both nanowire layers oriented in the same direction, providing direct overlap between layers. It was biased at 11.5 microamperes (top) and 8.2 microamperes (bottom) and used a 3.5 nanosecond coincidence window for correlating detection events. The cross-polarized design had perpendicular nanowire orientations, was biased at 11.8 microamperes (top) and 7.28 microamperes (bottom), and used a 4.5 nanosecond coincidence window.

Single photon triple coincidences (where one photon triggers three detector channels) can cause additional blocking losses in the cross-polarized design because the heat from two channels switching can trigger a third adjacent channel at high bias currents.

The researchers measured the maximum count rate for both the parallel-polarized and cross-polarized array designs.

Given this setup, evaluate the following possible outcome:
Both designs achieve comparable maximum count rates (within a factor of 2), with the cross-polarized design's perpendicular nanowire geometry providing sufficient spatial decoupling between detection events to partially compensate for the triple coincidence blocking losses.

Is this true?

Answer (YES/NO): NO